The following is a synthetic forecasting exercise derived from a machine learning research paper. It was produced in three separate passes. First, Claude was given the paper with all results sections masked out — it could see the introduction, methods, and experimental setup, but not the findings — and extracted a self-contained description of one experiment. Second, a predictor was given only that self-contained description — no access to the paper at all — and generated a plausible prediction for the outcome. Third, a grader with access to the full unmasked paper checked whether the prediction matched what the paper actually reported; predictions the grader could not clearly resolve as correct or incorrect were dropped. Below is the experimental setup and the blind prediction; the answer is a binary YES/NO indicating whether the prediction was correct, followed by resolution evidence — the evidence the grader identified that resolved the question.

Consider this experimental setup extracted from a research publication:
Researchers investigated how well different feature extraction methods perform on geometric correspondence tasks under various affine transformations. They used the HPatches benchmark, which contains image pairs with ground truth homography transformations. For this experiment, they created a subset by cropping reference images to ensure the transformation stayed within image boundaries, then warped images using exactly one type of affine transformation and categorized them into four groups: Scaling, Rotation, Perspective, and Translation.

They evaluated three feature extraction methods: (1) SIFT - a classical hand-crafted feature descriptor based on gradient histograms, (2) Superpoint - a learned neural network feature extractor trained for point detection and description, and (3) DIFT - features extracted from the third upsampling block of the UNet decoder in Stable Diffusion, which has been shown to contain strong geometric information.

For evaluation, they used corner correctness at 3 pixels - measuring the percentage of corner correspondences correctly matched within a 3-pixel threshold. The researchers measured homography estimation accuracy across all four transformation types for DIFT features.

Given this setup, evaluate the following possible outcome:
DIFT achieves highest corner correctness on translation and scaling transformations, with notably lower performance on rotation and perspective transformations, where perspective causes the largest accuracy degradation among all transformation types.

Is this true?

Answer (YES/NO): NO